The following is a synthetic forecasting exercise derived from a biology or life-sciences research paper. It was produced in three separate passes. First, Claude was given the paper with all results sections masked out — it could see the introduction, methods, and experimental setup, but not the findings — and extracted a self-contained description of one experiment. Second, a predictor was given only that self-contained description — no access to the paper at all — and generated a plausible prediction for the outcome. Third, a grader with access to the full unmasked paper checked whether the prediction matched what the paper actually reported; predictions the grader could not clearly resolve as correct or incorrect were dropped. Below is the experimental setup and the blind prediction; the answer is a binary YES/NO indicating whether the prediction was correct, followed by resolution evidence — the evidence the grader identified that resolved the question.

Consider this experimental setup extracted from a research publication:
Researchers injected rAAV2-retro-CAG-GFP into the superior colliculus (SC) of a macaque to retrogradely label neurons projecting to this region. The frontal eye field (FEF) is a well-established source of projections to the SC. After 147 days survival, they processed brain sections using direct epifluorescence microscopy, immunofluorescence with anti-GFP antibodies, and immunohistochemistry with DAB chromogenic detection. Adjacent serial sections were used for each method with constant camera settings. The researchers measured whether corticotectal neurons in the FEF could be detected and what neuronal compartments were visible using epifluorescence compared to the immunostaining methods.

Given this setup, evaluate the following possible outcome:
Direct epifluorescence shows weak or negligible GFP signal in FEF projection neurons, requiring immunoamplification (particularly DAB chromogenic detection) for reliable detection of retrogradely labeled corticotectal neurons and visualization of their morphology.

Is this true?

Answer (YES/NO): YES